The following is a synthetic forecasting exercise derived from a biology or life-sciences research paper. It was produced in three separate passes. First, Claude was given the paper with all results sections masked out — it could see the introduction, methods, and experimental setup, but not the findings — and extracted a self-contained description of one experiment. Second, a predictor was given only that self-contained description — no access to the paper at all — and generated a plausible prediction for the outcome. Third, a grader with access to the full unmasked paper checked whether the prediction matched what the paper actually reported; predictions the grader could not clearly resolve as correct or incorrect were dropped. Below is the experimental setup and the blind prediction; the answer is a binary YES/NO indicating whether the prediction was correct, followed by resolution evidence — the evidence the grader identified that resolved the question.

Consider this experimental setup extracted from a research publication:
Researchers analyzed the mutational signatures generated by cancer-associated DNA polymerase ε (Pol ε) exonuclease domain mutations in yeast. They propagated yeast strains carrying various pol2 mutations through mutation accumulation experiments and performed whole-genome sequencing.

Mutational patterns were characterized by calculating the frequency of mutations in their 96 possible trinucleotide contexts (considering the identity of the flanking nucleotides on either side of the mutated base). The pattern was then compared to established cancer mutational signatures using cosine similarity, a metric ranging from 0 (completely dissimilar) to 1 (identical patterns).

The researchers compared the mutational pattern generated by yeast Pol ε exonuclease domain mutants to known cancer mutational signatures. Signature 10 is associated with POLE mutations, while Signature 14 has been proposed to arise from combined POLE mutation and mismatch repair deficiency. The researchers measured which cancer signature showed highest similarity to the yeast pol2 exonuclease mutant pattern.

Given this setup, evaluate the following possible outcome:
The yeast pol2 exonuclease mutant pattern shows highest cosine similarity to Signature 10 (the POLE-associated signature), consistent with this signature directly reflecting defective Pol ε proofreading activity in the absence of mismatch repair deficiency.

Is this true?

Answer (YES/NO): NO